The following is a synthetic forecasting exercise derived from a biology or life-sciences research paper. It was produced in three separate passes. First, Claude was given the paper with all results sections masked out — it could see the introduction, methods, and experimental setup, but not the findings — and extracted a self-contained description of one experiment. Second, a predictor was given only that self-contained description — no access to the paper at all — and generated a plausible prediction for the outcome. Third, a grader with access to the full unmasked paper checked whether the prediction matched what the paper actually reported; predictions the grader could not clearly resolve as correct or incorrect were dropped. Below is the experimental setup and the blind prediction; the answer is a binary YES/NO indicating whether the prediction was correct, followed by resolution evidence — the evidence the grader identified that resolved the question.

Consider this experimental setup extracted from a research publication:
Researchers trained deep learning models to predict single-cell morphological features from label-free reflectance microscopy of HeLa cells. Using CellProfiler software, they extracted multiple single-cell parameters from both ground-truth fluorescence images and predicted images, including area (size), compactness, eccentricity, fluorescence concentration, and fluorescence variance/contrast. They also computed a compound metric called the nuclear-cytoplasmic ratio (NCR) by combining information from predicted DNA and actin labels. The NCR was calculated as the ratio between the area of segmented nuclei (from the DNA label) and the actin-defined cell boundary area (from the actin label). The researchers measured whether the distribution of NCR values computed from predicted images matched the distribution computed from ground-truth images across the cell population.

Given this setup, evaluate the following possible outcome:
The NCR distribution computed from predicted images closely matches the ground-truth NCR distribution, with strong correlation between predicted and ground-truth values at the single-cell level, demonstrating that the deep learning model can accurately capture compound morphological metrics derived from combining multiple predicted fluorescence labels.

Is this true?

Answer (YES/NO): YES